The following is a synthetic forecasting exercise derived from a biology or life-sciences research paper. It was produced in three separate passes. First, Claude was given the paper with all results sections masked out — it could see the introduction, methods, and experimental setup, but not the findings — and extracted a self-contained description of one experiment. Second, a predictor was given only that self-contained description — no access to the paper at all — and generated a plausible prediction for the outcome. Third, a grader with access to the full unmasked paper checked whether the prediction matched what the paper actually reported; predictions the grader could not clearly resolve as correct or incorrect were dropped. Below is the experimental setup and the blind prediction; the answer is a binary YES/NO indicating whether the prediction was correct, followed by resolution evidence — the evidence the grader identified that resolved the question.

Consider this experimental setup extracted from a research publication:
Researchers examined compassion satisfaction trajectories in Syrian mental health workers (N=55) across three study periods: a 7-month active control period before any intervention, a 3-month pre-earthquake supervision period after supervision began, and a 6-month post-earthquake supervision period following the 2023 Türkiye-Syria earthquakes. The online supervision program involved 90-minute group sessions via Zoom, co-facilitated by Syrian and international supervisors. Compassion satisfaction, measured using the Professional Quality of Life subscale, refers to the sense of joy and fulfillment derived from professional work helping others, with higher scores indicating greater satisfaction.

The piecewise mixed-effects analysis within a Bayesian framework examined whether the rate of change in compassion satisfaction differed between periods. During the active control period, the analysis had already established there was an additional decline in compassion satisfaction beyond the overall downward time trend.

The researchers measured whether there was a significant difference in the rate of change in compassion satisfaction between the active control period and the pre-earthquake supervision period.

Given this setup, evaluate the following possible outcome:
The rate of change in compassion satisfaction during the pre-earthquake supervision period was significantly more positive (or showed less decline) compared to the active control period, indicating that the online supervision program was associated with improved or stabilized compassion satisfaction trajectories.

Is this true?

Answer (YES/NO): NO